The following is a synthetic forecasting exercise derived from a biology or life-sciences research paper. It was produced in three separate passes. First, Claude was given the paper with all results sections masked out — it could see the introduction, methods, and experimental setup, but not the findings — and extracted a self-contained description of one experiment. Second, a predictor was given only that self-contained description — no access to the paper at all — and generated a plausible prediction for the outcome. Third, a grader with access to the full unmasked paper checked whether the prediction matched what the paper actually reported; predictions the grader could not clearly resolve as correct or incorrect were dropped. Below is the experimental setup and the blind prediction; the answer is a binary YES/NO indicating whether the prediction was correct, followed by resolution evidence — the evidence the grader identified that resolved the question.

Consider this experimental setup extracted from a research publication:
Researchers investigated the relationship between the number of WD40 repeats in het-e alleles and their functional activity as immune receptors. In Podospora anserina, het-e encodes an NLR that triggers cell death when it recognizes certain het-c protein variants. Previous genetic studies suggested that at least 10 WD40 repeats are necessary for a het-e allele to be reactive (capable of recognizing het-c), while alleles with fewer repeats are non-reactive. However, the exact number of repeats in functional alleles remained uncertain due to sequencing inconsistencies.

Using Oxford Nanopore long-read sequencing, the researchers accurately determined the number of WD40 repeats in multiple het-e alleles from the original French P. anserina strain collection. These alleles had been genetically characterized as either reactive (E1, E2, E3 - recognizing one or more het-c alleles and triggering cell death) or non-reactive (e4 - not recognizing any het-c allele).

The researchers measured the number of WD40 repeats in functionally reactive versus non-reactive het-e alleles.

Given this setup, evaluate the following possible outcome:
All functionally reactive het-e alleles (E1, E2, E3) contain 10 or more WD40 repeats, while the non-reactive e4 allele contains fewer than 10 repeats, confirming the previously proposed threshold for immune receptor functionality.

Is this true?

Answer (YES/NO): NO